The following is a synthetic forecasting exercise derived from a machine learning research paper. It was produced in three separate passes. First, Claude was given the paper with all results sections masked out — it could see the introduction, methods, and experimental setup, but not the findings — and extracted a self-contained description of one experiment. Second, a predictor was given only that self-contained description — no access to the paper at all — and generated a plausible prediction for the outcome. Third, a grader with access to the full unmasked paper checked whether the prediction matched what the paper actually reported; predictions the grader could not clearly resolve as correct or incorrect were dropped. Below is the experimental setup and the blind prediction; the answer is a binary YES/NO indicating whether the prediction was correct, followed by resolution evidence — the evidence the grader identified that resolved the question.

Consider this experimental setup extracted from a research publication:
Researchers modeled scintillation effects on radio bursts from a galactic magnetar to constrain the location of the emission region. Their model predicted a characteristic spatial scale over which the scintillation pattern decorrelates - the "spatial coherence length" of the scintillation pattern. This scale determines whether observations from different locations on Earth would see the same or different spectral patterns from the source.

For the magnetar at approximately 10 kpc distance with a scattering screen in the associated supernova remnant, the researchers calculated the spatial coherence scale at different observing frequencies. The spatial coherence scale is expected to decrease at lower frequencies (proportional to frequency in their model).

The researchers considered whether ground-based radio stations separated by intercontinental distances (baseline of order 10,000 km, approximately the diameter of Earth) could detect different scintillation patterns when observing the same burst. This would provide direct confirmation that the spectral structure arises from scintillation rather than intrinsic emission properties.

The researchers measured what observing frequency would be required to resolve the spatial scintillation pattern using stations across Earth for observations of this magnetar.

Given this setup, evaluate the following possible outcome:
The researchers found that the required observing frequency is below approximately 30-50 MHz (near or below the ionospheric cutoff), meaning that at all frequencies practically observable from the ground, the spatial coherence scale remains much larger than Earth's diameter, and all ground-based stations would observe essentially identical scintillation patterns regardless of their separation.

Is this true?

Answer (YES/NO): NO